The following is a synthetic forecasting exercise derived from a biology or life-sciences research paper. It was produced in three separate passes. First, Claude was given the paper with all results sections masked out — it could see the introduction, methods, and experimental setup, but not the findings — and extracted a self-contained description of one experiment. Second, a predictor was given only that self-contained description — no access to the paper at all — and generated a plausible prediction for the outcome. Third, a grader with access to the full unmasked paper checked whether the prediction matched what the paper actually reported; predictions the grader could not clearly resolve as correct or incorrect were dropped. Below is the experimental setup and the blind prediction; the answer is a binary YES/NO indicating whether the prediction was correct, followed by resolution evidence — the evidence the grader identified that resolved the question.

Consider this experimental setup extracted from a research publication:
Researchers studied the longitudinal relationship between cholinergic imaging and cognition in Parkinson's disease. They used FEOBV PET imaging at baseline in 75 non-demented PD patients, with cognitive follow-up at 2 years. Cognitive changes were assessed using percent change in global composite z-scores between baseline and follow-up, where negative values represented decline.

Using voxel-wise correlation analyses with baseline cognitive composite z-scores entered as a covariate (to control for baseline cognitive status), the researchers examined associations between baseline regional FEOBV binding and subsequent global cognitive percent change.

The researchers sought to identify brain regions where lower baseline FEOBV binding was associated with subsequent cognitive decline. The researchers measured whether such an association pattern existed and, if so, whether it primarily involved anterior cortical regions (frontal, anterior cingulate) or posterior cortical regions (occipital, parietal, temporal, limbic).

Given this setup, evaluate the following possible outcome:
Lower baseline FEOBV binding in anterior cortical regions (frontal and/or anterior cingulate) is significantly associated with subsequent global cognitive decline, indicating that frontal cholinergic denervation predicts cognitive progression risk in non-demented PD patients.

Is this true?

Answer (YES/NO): NO